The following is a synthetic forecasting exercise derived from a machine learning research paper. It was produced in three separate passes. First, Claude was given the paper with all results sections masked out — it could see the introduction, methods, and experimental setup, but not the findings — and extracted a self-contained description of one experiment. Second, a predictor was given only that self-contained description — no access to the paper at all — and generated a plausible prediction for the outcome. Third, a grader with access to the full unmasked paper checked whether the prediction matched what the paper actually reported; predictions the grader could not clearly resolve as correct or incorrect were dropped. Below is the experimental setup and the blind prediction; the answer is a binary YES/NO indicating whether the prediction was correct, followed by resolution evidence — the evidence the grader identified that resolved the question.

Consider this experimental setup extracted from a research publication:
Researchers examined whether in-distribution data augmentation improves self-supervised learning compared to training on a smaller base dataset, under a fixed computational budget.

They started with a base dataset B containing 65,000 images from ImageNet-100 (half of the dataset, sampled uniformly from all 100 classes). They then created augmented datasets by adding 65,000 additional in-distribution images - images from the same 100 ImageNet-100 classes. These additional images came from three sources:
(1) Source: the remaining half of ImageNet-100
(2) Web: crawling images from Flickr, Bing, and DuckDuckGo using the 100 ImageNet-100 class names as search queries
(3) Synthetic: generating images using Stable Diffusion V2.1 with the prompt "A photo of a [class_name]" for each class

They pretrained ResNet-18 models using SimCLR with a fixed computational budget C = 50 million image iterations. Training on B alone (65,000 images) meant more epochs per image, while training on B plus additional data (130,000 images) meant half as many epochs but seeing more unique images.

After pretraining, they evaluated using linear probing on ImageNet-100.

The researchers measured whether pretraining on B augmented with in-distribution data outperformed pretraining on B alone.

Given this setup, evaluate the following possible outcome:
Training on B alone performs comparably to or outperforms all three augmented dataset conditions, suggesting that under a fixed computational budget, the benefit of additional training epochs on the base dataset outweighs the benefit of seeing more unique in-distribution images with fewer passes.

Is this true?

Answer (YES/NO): NO